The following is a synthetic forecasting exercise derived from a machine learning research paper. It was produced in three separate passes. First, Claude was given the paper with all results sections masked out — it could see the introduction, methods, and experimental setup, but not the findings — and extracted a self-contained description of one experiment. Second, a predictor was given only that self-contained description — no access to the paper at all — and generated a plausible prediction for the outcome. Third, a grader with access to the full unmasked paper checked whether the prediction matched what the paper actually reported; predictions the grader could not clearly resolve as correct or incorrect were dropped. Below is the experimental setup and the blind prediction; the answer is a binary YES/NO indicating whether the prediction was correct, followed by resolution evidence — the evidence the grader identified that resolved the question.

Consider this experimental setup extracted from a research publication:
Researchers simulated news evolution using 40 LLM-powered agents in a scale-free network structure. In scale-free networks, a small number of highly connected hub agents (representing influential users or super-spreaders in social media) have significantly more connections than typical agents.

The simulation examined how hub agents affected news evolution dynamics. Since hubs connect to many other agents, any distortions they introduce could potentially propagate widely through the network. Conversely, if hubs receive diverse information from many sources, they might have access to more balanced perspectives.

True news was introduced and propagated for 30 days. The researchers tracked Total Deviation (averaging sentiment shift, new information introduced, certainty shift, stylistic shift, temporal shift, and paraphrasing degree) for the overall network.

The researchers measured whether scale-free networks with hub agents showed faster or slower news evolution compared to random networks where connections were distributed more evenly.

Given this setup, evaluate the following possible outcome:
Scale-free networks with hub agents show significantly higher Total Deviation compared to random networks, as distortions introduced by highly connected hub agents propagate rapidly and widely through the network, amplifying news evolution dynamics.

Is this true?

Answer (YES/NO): YES